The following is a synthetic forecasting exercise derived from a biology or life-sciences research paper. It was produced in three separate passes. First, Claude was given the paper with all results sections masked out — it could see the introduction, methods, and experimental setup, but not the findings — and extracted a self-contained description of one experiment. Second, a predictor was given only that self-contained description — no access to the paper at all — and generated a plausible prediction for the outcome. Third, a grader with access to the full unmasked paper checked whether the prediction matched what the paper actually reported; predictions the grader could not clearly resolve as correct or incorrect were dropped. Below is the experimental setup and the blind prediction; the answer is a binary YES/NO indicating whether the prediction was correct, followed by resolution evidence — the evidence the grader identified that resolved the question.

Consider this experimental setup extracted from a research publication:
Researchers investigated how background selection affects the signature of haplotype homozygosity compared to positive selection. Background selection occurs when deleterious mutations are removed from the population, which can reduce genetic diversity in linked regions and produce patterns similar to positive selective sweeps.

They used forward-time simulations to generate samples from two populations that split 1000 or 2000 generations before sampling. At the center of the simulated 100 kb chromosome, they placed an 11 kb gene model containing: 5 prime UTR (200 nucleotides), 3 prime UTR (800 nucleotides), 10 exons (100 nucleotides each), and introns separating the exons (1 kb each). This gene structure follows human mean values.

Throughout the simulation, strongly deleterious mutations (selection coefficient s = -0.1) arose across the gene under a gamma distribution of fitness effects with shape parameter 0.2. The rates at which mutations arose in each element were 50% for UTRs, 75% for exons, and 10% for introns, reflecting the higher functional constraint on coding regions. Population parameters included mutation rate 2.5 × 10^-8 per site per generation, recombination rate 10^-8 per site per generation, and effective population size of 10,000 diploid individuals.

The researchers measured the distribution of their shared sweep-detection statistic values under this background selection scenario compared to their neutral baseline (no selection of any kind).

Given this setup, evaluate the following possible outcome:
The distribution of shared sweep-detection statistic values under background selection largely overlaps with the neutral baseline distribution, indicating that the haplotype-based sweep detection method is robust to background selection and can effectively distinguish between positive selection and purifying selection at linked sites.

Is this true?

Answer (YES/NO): YES